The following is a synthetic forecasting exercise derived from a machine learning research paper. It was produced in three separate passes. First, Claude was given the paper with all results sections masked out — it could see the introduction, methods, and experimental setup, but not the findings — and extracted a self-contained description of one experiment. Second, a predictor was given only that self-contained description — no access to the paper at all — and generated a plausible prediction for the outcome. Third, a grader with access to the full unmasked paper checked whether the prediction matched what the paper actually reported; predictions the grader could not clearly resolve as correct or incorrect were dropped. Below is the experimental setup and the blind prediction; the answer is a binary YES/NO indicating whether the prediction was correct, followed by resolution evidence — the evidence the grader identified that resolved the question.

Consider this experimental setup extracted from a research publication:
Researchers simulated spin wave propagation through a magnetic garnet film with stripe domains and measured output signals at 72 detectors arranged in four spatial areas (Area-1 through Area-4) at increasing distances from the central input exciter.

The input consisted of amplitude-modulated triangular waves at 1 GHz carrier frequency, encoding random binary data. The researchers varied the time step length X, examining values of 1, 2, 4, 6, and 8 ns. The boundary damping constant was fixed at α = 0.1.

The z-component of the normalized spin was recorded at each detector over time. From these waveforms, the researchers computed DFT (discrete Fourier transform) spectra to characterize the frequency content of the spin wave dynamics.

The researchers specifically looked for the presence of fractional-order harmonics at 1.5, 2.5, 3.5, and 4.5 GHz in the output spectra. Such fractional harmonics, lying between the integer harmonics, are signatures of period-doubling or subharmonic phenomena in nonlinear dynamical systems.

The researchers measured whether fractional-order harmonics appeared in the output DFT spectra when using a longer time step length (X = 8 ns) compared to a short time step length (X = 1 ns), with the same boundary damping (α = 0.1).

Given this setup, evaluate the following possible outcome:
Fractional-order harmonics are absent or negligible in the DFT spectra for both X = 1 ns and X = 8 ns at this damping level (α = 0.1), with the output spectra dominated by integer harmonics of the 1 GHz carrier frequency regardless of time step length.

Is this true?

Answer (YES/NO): NO